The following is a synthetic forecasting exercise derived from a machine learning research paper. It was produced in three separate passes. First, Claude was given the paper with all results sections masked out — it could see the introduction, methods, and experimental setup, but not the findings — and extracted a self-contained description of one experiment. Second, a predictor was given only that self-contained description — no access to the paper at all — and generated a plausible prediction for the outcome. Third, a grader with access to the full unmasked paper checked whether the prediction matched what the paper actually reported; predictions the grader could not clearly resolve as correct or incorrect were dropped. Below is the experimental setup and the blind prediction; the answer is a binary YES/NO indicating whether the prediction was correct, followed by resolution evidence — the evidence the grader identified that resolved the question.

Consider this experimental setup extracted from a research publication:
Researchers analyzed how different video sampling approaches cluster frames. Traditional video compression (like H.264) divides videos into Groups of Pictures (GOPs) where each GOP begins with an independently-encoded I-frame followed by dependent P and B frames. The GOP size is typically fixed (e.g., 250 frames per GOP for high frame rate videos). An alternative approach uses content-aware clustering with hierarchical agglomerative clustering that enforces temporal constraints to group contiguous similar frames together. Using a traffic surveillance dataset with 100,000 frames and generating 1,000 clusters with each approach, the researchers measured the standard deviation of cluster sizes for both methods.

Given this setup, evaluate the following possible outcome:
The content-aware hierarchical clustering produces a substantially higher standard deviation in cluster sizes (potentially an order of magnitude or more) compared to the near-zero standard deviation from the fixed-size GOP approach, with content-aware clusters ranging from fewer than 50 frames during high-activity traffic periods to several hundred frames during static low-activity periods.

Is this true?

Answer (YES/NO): NO